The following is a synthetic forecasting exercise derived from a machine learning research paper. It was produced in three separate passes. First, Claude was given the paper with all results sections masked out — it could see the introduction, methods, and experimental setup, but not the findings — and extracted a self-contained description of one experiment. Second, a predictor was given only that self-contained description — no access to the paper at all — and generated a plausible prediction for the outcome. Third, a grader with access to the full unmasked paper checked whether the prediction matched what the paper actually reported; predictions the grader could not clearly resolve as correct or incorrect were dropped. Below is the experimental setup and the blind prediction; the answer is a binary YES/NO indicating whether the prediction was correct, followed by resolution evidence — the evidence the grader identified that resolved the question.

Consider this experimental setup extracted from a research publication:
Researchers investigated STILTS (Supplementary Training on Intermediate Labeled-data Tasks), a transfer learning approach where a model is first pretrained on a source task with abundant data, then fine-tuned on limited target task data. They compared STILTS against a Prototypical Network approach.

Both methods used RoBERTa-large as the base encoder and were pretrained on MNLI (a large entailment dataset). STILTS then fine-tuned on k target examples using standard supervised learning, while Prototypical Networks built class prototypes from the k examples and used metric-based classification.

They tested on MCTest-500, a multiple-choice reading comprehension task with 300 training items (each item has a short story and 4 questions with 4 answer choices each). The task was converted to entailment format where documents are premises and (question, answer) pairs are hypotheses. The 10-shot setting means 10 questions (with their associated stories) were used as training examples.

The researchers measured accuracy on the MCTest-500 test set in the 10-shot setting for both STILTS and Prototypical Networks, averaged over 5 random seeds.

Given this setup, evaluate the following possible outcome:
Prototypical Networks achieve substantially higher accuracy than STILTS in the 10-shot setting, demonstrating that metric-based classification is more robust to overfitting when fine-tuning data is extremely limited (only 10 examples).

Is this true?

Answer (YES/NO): NO